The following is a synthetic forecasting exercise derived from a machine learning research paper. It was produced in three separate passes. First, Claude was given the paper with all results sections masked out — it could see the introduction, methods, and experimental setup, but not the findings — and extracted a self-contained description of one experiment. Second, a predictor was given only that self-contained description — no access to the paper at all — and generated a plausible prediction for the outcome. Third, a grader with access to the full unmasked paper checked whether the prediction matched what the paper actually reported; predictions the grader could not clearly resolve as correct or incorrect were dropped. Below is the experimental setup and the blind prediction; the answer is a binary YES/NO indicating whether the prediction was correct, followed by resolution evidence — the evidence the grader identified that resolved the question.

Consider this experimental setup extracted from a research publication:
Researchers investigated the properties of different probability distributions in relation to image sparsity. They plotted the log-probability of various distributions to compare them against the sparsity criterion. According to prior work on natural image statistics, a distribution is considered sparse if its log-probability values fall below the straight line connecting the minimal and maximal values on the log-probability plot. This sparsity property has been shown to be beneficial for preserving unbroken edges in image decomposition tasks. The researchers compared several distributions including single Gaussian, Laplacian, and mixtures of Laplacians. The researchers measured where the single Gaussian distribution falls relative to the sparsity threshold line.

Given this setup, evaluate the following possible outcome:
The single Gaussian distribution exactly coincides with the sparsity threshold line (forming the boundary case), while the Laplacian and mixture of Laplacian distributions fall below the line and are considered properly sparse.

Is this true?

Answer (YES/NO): NO